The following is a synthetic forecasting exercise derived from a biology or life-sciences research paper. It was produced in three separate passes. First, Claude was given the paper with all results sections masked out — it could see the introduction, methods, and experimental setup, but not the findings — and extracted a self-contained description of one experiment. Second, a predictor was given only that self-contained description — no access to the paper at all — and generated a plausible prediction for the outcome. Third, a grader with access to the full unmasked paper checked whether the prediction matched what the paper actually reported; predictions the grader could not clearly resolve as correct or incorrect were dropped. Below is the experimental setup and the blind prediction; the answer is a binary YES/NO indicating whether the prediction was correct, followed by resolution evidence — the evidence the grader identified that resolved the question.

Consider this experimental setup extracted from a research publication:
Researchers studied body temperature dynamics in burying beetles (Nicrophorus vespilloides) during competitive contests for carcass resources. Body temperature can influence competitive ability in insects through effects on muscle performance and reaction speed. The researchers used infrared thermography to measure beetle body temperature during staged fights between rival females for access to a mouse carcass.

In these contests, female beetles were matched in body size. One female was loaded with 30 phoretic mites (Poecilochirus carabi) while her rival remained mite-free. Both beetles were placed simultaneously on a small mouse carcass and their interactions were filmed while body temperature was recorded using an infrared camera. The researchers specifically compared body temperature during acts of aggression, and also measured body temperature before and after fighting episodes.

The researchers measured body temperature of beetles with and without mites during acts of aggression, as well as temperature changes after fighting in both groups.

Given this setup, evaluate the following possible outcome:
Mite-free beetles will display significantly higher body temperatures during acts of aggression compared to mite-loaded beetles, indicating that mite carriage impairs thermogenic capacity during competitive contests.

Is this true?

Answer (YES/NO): NO